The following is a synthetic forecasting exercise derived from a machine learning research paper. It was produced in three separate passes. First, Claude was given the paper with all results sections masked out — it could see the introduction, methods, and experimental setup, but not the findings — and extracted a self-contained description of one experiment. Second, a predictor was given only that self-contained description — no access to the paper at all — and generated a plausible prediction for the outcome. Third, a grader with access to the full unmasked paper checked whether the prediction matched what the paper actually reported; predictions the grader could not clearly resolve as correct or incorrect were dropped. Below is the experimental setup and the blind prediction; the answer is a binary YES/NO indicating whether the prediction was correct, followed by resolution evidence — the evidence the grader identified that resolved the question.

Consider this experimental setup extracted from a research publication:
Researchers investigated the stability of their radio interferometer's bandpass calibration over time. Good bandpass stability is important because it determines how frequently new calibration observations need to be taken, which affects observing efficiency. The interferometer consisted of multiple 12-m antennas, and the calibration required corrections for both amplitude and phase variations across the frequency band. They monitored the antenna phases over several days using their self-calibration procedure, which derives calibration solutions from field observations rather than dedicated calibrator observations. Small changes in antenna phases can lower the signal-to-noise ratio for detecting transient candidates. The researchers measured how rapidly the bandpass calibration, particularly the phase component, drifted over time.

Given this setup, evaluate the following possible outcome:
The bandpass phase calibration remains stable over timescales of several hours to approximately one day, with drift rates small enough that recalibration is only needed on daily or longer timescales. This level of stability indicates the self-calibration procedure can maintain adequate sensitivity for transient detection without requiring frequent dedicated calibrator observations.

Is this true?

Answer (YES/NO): YES